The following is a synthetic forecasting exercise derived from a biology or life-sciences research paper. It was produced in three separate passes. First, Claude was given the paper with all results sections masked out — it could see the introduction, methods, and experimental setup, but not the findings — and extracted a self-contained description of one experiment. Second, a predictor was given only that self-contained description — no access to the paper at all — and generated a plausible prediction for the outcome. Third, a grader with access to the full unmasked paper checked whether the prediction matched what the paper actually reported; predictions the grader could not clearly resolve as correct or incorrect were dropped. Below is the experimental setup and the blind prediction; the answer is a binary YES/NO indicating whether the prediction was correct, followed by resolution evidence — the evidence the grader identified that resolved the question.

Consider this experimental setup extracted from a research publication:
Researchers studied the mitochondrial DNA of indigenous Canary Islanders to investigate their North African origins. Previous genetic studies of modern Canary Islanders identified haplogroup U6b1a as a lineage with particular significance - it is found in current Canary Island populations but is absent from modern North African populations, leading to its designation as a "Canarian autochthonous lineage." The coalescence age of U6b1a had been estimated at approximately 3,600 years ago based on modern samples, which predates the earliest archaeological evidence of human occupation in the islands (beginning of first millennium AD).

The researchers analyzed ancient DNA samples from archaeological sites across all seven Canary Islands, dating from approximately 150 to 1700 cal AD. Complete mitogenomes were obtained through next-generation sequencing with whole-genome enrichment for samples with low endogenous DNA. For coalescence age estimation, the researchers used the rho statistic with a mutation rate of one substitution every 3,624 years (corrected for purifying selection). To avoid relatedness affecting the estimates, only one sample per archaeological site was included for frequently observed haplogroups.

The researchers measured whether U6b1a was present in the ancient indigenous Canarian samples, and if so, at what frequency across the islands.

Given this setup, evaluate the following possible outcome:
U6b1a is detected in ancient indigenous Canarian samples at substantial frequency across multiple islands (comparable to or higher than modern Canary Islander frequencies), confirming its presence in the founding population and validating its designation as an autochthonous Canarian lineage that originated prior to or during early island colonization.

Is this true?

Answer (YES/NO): NO